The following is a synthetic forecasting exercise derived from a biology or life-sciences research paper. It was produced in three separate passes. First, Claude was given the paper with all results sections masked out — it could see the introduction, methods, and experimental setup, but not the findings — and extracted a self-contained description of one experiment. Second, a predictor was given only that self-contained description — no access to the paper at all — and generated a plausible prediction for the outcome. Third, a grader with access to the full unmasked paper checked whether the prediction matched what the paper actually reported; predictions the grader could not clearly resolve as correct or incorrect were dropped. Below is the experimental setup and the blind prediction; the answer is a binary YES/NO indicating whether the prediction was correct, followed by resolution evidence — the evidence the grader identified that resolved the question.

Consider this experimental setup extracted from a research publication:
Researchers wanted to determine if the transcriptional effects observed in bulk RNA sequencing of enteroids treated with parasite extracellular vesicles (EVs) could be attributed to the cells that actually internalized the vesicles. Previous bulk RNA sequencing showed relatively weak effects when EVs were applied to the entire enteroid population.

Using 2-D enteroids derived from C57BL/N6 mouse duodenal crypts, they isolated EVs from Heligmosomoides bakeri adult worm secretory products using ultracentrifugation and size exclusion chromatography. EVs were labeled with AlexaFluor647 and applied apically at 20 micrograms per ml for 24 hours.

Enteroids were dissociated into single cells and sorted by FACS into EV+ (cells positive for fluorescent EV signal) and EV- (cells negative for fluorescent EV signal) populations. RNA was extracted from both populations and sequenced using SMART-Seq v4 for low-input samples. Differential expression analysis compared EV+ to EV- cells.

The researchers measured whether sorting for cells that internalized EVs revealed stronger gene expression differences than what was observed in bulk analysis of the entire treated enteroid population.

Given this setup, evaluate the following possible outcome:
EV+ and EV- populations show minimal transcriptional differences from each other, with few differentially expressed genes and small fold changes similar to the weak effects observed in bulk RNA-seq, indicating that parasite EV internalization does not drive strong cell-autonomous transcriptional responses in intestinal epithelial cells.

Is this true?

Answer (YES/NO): NO